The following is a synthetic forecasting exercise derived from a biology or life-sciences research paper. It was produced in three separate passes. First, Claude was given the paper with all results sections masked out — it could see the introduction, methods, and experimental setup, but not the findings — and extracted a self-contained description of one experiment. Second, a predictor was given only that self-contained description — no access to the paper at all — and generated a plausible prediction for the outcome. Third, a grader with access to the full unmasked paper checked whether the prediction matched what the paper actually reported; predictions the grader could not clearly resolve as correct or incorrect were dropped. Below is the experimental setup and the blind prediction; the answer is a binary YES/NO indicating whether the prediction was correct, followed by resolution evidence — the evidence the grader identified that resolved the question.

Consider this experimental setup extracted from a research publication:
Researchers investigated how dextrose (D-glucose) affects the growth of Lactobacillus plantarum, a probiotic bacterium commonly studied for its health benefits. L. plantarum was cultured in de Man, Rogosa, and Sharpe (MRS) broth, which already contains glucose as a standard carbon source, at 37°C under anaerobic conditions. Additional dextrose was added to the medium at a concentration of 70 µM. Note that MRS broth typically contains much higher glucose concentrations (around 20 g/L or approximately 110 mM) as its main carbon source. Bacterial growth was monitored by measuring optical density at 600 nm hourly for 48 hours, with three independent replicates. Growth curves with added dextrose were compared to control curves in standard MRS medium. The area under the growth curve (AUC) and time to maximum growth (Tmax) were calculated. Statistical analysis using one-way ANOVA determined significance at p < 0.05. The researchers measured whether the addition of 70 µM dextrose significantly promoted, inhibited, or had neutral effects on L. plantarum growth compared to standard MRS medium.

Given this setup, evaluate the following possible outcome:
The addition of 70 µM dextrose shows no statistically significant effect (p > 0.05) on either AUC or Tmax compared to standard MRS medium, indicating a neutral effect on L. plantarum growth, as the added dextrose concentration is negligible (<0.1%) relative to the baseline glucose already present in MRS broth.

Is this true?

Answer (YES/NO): NO